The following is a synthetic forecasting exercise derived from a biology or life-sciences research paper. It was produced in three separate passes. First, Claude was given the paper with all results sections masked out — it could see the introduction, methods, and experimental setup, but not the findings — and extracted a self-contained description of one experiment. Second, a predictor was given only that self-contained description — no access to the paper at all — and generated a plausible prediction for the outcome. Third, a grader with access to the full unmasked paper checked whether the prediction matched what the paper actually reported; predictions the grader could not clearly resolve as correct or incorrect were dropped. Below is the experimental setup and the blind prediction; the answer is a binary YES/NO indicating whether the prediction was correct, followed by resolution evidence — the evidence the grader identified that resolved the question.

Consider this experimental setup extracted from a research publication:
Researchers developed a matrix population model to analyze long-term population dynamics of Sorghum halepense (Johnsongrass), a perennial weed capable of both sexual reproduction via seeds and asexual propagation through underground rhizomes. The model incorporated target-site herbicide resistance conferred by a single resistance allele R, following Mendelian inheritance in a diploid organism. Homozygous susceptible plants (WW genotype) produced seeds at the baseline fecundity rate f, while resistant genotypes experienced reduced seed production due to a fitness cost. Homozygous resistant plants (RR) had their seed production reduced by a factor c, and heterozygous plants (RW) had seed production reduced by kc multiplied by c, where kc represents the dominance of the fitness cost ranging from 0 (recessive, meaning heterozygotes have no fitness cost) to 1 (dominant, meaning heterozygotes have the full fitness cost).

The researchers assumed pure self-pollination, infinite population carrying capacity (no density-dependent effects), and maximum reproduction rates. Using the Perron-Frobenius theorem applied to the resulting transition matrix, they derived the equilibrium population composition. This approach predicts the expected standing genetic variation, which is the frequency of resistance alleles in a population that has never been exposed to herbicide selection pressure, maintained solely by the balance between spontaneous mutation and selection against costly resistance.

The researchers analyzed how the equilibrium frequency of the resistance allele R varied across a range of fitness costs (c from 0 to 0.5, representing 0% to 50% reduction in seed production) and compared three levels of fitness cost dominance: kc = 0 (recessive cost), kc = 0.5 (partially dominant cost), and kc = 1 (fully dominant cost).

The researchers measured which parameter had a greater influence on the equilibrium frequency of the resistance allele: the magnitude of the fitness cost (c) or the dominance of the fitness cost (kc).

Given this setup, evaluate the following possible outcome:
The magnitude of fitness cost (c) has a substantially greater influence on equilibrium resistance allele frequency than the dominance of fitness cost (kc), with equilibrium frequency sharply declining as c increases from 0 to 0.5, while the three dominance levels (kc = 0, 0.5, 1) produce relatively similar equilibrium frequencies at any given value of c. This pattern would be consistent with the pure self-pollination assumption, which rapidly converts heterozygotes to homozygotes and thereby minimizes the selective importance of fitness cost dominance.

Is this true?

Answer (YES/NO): YES